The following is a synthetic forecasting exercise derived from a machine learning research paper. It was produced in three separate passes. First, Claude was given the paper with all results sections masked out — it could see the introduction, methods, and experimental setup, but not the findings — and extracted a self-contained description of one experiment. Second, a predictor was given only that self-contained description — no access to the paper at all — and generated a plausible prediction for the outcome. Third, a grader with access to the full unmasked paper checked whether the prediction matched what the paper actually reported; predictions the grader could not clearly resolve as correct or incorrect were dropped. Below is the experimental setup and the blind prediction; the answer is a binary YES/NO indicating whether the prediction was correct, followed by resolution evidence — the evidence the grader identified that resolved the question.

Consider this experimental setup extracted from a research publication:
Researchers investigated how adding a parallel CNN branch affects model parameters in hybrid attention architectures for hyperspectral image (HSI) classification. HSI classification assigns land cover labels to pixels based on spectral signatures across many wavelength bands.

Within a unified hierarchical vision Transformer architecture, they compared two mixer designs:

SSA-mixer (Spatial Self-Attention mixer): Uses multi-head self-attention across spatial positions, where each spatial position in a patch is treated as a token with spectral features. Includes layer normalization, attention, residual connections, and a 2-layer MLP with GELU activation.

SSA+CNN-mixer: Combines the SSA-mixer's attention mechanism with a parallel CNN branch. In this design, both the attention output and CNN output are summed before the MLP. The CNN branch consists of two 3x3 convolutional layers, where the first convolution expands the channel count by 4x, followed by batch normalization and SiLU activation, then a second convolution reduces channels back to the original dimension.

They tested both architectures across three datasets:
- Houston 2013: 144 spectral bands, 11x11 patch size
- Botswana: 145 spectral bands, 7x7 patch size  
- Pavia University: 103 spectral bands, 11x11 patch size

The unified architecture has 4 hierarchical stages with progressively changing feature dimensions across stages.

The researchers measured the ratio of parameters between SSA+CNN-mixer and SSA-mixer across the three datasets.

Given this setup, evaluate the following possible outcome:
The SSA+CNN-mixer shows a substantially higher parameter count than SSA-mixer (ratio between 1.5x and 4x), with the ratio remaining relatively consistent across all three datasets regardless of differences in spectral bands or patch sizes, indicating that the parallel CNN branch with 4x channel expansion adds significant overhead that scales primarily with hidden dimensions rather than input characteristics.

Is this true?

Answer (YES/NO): YES